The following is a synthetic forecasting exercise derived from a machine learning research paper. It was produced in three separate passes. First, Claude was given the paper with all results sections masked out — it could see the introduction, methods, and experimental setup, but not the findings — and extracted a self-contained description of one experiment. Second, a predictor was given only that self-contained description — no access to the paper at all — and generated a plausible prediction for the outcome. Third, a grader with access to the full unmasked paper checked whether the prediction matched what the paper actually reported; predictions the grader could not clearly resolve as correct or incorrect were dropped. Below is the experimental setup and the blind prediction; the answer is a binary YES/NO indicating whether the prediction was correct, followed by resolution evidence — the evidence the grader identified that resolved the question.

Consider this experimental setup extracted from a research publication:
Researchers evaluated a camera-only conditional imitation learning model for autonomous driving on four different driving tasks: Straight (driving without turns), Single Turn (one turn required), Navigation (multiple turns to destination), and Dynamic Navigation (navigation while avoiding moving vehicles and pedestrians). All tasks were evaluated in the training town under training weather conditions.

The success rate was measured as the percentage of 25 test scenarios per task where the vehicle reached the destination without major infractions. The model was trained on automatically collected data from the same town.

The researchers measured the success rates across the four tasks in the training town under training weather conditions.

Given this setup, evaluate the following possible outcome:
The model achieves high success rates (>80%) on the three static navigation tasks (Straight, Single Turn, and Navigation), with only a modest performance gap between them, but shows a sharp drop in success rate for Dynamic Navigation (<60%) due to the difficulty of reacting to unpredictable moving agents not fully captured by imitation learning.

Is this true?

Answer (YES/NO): NO